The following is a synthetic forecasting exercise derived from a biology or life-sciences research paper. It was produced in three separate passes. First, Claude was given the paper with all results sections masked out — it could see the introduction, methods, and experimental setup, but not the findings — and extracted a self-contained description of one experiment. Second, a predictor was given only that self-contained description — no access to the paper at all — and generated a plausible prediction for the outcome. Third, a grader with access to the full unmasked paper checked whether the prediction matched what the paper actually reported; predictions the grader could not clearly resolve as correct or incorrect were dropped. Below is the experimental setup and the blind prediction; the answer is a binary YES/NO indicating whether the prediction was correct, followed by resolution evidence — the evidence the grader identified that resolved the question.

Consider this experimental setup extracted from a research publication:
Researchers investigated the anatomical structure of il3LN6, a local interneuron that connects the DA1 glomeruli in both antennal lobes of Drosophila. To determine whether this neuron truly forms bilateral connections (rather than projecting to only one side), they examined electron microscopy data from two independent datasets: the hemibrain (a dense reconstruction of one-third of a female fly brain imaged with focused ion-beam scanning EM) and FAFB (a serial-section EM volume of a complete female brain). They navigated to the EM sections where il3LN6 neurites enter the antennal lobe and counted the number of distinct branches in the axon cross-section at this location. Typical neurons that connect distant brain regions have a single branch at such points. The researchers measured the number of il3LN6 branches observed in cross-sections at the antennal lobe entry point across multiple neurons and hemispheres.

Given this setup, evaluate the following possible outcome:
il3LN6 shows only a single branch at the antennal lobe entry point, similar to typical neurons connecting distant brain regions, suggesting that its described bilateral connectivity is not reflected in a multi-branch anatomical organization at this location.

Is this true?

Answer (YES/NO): NO